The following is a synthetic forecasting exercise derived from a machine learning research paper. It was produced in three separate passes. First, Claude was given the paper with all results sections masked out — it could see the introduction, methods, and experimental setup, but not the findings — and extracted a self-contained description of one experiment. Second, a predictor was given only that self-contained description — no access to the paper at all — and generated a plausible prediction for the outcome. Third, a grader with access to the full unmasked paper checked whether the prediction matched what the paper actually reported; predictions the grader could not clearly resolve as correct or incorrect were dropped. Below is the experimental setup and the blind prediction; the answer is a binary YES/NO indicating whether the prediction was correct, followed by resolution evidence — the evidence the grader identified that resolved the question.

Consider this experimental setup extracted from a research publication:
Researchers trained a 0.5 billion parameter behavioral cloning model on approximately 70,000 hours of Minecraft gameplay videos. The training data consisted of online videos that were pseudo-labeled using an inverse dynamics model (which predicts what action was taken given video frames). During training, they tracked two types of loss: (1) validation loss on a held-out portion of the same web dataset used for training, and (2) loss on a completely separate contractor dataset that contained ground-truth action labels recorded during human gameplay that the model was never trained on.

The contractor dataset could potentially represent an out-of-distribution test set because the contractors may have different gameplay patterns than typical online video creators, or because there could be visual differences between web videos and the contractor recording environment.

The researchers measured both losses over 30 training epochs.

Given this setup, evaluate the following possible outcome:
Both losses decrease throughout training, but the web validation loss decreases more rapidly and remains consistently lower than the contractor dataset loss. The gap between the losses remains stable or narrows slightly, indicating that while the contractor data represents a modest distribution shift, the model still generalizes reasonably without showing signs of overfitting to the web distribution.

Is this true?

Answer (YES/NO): NO